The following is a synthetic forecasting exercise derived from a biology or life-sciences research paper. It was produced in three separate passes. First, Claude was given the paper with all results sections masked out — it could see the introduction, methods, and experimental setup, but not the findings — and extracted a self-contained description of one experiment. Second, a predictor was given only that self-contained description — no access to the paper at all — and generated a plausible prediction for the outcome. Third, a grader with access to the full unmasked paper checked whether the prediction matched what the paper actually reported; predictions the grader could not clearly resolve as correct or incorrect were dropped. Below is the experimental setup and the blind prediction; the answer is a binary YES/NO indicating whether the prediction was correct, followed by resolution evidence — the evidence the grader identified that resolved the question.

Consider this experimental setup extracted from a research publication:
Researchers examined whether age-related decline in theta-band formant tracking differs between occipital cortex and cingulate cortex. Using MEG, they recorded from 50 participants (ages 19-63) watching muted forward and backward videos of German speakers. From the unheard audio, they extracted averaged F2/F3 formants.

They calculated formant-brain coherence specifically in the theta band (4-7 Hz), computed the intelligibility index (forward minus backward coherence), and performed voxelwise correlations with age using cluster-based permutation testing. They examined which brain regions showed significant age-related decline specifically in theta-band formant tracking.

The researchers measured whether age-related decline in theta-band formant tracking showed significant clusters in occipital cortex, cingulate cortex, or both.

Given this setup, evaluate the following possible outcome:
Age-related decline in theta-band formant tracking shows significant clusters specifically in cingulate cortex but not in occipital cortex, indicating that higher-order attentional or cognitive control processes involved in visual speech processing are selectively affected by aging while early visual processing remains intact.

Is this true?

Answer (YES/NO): NO